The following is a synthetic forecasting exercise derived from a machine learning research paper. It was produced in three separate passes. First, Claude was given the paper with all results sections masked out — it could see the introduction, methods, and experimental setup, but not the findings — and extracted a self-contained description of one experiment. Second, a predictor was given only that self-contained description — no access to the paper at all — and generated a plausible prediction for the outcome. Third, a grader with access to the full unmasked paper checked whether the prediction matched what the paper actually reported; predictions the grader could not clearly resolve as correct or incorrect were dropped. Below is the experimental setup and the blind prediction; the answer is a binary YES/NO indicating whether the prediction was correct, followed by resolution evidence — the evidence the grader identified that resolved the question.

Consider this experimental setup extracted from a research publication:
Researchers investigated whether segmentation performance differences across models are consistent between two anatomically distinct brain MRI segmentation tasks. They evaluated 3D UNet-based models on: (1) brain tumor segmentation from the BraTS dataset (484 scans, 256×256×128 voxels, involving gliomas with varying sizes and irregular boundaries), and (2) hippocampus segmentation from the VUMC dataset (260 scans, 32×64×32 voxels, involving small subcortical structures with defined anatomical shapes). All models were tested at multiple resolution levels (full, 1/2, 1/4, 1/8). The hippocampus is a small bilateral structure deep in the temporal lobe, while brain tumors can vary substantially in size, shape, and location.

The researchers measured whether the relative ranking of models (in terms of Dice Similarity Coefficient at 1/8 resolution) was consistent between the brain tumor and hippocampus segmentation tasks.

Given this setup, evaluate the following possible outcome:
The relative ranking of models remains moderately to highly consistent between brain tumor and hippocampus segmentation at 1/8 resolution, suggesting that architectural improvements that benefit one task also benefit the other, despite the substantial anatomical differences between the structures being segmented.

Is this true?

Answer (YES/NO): YES